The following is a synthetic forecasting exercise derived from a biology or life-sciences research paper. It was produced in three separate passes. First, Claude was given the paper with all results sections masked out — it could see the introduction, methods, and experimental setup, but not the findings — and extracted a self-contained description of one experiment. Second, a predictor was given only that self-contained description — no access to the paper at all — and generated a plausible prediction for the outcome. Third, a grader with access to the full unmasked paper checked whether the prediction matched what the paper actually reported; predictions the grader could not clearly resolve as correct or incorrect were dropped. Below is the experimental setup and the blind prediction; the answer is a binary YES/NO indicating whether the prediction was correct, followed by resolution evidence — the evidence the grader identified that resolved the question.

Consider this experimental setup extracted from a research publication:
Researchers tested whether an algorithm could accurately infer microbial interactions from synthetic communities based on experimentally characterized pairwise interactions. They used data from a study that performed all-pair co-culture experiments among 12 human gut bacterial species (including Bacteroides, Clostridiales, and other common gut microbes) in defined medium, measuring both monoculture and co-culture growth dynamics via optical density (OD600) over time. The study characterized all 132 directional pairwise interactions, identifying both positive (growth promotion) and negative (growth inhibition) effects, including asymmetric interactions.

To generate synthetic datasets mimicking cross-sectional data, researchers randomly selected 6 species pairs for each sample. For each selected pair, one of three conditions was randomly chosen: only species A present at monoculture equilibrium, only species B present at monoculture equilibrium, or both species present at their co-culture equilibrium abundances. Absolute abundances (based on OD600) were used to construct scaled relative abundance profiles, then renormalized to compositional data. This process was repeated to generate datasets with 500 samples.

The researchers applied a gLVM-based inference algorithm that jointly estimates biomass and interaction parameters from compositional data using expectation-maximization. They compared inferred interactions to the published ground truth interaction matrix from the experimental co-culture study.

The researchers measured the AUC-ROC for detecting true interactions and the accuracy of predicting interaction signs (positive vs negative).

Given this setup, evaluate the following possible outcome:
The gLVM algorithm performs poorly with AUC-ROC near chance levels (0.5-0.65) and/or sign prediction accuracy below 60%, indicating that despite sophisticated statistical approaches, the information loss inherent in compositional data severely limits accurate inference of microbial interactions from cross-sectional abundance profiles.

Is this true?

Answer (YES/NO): NO